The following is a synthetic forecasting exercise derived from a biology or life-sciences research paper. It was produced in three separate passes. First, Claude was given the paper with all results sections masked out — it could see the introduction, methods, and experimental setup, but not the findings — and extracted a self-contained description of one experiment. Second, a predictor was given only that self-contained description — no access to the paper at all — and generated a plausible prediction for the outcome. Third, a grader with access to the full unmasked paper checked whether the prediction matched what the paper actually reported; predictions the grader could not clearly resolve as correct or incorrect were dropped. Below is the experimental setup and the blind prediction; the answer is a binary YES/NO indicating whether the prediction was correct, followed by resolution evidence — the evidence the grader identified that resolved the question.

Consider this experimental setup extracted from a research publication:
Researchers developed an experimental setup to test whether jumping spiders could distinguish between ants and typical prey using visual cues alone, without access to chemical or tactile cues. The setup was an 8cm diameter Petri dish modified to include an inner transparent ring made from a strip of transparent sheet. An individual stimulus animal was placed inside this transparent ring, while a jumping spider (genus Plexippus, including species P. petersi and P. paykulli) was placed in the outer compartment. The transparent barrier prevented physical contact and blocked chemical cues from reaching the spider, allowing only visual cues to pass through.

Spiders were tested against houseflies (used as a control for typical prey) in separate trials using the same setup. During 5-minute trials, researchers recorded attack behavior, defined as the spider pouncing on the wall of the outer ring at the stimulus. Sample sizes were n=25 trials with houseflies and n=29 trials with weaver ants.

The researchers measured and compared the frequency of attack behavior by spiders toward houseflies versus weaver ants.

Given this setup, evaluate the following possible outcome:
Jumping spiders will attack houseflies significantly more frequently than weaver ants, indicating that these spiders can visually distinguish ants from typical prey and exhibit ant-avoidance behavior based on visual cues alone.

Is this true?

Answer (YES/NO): YES